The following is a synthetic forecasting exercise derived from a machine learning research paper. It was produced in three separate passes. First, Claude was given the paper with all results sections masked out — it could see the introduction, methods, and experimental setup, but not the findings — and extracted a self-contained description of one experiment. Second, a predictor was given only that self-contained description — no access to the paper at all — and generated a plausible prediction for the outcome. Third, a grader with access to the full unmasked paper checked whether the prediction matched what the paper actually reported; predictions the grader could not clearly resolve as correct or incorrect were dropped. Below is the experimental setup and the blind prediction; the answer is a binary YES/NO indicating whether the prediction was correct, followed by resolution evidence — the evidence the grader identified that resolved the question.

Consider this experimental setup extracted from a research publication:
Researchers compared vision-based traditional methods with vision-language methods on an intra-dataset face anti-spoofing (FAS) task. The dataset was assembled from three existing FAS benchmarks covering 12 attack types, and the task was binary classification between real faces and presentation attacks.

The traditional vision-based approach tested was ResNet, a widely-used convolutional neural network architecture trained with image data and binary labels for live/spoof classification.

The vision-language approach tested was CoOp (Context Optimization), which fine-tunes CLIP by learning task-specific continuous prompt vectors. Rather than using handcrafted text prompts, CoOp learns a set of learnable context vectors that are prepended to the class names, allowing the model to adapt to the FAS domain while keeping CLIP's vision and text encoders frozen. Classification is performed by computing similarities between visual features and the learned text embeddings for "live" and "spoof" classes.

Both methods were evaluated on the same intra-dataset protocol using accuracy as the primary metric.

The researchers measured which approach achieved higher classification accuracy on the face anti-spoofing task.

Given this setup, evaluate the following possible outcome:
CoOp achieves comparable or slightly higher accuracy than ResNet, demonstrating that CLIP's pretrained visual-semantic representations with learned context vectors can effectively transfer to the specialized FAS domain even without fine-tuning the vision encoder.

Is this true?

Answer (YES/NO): YES